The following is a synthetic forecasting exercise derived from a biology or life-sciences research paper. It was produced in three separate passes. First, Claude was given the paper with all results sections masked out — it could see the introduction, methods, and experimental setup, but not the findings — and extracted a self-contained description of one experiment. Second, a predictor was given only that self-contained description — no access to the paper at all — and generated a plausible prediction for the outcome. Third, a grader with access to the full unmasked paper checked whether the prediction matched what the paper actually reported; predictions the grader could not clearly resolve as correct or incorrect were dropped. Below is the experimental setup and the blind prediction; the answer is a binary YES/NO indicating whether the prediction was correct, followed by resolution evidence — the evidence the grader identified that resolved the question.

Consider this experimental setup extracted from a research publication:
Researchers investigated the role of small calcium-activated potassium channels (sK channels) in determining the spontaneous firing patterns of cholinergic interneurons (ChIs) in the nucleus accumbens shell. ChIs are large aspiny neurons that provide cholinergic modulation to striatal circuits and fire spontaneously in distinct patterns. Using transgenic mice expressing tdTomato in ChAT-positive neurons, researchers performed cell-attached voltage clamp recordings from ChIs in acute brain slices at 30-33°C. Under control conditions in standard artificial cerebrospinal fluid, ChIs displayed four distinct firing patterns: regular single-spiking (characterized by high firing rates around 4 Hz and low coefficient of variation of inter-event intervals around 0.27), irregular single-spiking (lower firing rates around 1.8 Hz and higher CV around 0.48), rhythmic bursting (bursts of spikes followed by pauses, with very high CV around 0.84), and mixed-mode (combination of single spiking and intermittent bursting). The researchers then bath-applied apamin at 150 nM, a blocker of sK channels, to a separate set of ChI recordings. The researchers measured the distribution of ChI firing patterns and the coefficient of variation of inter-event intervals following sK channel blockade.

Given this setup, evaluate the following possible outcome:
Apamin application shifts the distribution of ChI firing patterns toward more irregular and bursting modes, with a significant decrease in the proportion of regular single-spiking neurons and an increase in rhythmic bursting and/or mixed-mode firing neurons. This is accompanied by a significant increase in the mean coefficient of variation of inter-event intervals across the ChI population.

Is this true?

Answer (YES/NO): NO